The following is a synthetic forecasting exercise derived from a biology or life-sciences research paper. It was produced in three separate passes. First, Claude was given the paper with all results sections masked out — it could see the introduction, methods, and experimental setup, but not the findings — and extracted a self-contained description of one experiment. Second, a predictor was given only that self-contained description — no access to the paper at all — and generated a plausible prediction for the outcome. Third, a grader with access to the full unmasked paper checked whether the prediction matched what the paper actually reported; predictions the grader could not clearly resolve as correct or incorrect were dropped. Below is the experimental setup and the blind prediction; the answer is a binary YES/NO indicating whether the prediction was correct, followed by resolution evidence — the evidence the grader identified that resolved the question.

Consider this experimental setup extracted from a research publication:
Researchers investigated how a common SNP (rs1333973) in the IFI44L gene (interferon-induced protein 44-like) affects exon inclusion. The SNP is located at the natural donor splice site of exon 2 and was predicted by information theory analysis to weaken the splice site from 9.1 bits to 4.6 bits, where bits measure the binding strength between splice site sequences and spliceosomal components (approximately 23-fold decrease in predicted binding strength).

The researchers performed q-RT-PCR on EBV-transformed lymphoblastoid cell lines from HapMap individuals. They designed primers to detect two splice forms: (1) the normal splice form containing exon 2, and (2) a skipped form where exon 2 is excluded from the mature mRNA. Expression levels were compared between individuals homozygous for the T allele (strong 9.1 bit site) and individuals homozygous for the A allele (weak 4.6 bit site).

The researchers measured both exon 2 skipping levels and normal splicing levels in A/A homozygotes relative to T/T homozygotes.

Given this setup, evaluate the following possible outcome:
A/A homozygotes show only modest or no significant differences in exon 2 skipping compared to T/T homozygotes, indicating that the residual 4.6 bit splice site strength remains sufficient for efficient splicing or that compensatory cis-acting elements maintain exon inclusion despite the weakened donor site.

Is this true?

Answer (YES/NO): NO